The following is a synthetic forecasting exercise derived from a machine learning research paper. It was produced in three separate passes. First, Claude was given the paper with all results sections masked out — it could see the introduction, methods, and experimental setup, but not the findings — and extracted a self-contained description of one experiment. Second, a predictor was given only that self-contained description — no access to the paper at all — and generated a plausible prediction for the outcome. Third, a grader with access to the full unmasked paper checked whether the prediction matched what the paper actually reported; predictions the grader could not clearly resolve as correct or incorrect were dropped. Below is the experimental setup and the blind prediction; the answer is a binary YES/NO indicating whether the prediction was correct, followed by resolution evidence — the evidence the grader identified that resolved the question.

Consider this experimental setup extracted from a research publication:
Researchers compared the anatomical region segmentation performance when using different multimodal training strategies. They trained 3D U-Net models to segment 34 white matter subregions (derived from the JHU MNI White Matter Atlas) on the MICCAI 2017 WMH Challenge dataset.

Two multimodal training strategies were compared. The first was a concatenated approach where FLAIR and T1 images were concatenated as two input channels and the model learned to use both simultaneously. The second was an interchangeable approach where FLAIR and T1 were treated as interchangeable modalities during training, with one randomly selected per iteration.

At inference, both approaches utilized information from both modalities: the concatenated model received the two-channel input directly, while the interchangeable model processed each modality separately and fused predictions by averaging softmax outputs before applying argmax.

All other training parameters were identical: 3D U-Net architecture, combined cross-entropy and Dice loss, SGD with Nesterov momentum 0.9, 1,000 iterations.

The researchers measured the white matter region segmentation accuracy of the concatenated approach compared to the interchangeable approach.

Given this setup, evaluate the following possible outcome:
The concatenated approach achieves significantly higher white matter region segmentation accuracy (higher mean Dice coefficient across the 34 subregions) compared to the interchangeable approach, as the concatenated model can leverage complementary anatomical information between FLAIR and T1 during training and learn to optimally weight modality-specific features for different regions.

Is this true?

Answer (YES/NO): NO